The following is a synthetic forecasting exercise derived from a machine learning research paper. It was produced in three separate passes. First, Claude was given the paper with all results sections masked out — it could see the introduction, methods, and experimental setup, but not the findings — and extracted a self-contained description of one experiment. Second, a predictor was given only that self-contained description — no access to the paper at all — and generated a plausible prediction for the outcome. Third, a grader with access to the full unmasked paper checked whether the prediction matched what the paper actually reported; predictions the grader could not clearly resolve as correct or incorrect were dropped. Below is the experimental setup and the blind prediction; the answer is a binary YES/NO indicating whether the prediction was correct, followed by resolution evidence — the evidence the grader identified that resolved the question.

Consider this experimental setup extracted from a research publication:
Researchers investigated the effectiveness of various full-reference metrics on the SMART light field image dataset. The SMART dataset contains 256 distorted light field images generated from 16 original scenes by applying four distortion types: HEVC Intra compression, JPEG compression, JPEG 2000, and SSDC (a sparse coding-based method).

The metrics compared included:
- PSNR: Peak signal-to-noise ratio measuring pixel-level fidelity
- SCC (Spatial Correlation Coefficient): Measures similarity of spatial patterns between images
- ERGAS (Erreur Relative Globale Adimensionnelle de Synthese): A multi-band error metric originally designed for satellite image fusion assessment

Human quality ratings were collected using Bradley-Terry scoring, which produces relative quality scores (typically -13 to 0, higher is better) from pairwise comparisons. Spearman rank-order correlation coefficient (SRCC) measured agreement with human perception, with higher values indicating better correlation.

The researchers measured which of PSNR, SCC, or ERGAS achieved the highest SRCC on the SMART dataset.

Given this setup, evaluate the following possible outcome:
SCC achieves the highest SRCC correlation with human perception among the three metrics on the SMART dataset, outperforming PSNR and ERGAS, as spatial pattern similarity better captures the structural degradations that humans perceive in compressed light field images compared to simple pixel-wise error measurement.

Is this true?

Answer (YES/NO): NO